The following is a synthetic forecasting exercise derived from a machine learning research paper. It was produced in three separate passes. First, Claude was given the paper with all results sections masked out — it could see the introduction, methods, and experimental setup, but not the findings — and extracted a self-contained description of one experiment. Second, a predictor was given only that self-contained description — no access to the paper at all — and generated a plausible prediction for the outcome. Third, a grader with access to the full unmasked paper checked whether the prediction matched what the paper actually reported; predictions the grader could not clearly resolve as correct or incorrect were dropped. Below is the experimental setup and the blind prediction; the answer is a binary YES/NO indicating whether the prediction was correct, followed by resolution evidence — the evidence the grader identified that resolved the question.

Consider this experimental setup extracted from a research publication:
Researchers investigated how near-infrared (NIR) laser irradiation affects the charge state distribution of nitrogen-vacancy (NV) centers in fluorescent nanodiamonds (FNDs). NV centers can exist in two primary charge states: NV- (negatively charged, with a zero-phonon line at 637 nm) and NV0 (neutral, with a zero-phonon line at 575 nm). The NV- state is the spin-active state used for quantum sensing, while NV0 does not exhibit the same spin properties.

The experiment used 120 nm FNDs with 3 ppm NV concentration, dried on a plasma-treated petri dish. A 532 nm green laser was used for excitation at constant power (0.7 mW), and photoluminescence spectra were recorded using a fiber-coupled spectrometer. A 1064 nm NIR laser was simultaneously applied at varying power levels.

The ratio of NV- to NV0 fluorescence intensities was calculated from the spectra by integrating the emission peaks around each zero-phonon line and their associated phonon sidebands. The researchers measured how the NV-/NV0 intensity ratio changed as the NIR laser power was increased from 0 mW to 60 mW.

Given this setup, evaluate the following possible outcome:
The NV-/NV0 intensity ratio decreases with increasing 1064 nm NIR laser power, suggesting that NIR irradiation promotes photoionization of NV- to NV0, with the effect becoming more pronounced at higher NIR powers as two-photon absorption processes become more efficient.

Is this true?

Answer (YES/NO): YES